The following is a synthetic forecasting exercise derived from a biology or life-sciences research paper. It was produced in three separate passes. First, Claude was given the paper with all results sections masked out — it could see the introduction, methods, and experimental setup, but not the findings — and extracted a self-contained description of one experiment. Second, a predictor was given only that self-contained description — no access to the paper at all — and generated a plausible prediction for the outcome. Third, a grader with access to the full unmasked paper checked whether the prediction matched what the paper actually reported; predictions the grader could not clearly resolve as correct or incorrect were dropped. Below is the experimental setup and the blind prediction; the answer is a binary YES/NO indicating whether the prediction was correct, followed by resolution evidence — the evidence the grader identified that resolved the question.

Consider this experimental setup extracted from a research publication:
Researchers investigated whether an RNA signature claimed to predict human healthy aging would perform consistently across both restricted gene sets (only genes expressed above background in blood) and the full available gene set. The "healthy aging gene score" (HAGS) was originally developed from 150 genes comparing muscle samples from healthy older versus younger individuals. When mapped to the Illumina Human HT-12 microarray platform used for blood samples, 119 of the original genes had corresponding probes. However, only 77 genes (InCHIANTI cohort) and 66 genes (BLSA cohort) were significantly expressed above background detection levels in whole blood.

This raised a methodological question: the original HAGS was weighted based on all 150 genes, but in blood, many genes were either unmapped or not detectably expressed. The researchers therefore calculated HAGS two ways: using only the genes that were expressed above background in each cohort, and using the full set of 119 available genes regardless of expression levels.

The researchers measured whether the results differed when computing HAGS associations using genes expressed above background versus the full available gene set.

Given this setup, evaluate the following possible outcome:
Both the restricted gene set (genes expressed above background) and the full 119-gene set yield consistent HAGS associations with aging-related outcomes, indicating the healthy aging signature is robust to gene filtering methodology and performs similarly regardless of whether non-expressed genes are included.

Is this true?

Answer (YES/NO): YES